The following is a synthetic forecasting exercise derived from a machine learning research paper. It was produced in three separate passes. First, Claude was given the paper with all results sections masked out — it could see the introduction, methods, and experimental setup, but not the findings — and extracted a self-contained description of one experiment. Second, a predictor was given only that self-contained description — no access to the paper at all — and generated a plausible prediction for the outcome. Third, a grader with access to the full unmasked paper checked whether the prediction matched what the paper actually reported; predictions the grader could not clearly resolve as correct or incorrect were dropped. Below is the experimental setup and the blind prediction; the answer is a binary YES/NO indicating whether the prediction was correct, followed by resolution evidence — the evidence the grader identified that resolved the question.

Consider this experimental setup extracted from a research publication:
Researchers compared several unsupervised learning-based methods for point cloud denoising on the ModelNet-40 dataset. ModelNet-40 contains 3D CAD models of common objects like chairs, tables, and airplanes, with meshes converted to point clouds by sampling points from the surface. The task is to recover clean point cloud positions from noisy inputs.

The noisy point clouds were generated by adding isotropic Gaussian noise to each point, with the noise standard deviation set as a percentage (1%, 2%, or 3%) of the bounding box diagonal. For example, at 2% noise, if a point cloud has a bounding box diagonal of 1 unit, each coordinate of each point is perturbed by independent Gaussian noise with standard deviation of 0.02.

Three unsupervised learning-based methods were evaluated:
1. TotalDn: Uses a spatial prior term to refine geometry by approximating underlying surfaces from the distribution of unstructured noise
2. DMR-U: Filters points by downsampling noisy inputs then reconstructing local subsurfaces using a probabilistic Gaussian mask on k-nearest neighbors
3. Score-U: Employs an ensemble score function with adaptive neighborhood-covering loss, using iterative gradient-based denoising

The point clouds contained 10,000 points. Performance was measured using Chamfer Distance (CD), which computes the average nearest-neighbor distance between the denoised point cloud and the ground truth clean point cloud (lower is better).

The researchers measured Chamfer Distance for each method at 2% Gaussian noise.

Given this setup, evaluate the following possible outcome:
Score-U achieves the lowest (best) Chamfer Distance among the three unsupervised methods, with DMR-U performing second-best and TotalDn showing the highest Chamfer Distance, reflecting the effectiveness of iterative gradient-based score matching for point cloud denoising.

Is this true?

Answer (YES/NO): YES